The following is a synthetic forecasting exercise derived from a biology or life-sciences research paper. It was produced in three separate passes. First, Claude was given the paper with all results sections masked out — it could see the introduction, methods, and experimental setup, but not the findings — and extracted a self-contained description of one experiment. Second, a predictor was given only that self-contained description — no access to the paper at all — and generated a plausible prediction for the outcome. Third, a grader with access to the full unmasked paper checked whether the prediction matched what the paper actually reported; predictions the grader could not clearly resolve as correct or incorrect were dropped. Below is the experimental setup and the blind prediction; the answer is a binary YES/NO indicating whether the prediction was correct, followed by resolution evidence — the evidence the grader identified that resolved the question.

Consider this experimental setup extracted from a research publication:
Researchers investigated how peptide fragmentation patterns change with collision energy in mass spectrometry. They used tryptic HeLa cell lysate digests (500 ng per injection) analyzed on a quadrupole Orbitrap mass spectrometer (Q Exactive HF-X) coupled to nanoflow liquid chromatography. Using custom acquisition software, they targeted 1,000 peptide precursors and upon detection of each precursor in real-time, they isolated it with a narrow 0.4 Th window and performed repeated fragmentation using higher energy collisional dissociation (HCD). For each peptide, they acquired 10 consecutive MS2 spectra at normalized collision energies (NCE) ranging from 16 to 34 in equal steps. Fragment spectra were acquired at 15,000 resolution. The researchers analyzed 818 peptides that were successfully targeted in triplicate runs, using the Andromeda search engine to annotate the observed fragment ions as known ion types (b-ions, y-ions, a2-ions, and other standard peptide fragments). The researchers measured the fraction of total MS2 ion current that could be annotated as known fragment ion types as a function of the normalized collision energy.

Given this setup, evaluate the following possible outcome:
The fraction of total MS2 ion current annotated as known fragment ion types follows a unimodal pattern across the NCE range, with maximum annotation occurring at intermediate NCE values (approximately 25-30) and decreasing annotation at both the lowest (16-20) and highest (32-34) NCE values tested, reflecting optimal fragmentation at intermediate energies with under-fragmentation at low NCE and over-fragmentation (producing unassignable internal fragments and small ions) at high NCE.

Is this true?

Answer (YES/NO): NO